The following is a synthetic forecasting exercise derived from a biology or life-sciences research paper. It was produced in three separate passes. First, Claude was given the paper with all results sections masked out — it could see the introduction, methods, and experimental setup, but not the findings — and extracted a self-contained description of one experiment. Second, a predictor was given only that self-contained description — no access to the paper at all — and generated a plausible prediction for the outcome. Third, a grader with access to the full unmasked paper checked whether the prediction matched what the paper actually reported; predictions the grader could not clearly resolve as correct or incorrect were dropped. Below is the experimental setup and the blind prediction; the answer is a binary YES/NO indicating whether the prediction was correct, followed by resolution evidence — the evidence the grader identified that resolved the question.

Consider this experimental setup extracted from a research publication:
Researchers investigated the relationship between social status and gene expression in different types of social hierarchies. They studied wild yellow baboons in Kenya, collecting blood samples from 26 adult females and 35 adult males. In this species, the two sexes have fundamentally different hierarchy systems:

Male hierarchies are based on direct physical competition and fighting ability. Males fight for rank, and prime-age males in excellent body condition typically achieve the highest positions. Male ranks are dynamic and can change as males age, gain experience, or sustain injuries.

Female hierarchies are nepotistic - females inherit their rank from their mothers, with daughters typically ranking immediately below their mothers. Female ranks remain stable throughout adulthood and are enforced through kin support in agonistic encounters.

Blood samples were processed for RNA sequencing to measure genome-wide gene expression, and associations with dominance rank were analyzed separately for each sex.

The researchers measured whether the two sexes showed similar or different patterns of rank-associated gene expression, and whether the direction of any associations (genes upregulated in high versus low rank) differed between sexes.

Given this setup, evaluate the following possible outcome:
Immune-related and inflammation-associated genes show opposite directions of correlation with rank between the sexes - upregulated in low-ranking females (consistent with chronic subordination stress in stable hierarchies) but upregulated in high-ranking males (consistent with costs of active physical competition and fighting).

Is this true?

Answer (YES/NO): NO